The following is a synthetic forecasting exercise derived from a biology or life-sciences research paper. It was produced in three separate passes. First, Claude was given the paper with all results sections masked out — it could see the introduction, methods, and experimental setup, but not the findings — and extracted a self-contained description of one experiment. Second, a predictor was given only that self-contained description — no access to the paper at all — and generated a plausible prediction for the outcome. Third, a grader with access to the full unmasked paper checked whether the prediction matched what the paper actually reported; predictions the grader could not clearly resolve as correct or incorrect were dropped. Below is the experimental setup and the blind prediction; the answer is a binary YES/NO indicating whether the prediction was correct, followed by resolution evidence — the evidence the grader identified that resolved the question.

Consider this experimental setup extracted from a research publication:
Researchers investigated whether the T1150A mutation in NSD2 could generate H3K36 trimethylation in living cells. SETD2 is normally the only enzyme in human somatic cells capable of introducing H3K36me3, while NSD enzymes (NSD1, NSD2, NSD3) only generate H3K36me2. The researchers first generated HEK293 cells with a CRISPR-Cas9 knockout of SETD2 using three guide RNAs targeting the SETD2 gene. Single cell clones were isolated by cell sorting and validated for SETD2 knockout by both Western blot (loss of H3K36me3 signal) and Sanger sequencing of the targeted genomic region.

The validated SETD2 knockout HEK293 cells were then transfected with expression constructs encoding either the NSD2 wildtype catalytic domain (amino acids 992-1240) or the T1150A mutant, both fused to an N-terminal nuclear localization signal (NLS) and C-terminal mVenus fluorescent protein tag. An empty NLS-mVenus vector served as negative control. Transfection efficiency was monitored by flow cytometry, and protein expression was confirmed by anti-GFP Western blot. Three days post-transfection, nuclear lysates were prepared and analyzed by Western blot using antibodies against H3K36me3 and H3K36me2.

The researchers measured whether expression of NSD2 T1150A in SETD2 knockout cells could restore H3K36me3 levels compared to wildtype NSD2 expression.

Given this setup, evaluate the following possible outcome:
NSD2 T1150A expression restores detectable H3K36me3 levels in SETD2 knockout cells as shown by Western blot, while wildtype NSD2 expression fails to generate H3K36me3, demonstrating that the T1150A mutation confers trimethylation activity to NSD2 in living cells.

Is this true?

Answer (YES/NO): YES